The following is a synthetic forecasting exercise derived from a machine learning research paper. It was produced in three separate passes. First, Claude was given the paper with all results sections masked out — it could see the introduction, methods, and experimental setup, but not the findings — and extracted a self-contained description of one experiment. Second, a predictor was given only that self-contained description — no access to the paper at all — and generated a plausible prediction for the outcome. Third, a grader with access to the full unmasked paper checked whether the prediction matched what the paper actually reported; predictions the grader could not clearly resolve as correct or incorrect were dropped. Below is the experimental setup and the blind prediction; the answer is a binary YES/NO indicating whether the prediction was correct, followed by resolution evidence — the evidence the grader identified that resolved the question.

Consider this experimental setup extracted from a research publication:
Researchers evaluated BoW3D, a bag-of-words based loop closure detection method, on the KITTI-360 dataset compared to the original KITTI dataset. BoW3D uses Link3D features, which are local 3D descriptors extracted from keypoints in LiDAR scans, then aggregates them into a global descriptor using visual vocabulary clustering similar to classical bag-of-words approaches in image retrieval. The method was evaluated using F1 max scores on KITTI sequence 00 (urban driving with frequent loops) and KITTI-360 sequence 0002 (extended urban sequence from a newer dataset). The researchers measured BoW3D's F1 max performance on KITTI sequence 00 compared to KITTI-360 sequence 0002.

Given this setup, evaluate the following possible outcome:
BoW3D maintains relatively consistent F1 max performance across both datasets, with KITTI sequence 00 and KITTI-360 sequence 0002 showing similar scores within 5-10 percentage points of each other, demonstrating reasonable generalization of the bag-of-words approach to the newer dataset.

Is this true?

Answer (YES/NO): NO